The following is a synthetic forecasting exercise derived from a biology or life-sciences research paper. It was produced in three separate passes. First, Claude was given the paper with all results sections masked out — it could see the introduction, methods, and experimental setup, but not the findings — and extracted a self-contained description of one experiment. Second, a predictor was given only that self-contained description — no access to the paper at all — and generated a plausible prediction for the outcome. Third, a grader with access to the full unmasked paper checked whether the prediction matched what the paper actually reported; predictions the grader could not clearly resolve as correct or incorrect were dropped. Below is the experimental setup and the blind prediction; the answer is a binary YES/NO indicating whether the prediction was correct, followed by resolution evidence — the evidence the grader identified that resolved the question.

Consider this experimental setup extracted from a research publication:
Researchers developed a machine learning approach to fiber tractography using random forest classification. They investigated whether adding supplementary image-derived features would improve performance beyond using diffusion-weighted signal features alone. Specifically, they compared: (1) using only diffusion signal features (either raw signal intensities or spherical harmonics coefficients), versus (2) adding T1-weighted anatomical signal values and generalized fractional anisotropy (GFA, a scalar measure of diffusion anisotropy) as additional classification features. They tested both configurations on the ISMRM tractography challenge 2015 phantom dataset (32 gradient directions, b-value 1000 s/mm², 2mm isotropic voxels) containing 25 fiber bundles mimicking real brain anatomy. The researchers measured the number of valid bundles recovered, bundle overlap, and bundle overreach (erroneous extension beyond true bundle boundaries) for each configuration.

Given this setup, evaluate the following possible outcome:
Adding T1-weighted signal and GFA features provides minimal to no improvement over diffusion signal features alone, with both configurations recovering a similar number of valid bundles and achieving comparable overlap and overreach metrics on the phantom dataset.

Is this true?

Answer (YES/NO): YES